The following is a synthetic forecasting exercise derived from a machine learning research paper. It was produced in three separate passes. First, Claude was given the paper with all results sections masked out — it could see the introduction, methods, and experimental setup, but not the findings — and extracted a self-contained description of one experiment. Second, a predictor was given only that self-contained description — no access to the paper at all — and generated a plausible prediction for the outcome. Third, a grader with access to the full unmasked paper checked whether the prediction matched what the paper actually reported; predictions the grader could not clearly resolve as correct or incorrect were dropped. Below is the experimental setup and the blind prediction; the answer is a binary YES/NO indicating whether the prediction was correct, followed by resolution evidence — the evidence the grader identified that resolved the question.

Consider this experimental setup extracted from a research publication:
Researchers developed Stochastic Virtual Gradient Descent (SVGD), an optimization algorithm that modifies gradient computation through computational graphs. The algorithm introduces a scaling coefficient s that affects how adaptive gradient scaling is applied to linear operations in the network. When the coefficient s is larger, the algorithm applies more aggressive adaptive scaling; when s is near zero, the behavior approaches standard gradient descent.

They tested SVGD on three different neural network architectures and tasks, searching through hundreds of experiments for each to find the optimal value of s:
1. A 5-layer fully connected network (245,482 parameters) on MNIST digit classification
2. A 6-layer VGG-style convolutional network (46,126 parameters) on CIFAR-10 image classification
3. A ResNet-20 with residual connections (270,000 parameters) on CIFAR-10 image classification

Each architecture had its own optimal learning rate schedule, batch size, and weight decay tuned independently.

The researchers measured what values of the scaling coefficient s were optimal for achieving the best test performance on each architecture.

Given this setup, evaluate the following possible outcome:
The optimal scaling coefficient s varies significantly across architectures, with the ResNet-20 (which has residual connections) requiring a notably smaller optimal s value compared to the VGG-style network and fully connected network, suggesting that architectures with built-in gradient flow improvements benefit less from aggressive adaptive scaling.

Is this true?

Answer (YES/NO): NO